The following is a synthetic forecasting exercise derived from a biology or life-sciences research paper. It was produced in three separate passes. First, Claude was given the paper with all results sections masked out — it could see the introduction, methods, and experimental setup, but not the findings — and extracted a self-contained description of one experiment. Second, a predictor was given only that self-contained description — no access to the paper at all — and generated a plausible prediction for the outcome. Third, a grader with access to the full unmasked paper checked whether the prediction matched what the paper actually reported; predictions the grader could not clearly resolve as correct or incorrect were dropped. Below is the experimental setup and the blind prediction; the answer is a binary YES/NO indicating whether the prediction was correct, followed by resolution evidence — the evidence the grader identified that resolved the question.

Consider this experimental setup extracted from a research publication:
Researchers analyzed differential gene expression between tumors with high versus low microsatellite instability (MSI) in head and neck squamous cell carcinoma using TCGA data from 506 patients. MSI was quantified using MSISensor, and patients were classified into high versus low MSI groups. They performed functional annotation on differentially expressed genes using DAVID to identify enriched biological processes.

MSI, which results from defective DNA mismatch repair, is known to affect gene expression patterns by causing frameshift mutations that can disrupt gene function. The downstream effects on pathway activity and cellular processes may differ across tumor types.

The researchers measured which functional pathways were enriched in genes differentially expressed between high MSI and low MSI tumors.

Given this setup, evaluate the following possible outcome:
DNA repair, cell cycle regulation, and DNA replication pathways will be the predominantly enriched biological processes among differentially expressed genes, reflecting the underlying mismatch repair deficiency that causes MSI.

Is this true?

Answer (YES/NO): NO